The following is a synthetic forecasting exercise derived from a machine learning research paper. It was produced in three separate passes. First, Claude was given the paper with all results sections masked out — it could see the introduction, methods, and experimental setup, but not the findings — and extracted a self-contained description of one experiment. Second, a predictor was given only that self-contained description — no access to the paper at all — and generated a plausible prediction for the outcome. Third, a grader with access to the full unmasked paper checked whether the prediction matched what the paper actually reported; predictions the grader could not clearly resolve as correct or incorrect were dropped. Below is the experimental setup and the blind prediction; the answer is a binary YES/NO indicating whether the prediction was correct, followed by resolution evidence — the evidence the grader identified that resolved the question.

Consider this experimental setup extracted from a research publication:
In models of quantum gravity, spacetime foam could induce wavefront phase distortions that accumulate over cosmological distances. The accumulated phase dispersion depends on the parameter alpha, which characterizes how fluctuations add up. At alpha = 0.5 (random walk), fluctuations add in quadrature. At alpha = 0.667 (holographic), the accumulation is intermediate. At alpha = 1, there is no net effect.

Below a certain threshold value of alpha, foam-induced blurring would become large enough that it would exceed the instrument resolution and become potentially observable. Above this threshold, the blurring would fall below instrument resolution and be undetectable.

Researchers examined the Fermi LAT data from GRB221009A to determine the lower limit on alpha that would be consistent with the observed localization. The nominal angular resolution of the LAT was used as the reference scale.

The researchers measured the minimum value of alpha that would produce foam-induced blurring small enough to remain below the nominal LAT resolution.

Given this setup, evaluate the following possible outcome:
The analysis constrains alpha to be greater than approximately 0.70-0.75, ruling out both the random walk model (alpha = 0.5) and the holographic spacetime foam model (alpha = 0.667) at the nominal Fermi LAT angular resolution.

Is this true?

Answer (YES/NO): NO